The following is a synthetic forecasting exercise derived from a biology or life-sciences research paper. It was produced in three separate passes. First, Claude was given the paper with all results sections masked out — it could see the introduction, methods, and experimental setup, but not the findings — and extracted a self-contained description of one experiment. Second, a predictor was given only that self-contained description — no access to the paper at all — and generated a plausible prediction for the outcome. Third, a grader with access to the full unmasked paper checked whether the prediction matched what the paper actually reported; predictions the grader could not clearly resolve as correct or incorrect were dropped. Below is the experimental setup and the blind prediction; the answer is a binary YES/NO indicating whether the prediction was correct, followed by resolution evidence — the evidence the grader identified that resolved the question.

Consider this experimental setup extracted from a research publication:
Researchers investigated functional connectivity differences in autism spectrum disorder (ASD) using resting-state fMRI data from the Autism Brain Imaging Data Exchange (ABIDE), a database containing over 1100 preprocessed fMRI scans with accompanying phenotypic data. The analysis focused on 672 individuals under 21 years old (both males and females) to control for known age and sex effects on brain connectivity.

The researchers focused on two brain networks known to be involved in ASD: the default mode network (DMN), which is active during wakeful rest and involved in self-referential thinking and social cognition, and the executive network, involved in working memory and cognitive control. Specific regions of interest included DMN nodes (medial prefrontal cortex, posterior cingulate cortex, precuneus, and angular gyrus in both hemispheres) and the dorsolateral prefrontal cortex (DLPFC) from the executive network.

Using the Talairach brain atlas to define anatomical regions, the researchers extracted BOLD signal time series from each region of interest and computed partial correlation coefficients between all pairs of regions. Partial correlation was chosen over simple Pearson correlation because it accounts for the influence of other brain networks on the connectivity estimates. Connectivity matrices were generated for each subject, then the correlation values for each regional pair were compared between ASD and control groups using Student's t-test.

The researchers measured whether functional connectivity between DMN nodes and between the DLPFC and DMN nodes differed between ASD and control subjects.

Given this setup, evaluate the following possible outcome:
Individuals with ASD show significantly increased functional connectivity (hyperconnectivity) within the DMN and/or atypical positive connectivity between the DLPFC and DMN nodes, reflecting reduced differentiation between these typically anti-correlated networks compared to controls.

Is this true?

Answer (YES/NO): NO